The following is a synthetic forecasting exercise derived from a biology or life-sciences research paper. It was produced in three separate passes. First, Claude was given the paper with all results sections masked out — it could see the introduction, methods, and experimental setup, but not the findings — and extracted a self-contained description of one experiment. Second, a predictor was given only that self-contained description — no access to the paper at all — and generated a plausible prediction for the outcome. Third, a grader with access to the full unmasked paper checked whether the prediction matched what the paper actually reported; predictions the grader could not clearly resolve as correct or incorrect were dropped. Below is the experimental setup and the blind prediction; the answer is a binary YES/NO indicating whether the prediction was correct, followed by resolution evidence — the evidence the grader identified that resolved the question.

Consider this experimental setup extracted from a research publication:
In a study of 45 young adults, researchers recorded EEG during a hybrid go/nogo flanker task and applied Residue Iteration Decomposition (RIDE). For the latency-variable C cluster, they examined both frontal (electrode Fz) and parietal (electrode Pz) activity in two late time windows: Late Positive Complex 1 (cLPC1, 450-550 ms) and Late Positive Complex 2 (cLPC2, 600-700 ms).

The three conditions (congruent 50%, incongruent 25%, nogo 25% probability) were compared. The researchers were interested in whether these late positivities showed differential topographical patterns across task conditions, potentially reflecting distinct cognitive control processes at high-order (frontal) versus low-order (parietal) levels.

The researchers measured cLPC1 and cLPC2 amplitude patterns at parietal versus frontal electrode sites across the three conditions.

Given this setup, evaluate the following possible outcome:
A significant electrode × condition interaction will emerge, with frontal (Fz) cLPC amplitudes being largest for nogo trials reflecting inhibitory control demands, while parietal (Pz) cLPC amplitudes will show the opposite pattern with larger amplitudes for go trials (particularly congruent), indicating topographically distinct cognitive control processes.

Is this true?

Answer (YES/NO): NO